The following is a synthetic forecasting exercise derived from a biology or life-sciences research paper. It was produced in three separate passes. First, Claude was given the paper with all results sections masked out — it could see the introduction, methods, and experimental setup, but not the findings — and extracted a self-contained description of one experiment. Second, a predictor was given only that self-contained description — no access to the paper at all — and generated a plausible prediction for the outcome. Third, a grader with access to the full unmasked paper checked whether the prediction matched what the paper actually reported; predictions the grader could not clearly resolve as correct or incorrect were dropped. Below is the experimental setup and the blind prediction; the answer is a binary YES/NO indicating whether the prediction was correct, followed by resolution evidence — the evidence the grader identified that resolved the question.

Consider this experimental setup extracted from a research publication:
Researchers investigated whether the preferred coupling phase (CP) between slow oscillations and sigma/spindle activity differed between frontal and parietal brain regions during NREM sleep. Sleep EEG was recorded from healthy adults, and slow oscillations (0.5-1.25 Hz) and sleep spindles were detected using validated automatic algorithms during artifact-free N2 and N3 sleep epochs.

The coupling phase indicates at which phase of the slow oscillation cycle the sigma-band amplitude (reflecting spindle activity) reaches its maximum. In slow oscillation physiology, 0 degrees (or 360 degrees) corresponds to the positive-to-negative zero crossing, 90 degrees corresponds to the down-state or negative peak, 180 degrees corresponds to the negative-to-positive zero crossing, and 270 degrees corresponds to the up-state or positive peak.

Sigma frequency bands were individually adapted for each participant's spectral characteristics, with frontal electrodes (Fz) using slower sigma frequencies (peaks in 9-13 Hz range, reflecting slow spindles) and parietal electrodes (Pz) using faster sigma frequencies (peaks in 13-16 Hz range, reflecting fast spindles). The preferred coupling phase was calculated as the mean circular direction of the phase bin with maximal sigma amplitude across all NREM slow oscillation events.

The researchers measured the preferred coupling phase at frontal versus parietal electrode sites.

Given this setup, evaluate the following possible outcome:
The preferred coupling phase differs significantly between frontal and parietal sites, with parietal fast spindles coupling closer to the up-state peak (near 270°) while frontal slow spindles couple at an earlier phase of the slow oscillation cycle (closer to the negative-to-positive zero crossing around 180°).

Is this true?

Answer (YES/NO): NO